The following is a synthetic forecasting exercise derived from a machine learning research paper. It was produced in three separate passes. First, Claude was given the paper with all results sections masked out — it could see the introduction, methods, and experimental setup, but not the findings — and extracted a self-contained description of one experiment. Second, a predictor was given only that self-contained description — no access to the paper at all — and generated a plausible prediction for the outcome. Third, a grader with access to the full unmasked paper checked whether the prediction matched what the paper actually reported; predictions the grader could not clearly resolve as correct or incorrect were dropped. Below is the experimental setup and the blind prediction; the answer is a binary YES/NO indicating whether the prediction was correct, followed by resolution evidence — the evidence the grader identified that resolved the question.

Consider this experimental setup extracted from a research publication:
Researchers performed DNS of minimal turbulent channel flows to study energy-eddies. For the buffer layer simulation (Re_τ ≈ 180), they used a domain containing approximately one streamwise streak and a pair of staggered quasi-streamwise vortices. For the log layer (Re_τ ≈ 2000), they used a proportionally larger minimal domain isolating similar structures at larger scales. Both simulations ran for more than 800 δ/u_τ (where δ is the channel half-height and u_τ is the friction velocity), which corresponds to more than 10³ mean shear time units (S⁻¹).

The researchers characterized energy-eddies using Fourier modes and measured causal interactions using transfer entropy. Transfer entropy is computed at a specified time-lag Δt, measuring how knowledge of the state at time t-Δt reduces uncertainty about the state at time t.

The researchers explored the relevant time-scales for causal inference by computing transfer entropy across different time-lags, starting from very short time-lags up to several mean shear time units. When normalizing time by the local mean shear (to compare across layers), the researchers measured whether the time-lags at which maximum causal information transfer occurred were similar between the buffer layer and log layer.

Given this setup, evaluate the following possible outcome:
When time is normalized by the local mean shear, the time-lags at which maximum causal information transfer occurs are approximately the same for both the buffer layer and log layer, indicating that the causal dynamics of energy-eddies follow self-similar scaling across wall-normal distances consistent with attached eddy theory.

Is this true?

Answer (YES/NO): YES